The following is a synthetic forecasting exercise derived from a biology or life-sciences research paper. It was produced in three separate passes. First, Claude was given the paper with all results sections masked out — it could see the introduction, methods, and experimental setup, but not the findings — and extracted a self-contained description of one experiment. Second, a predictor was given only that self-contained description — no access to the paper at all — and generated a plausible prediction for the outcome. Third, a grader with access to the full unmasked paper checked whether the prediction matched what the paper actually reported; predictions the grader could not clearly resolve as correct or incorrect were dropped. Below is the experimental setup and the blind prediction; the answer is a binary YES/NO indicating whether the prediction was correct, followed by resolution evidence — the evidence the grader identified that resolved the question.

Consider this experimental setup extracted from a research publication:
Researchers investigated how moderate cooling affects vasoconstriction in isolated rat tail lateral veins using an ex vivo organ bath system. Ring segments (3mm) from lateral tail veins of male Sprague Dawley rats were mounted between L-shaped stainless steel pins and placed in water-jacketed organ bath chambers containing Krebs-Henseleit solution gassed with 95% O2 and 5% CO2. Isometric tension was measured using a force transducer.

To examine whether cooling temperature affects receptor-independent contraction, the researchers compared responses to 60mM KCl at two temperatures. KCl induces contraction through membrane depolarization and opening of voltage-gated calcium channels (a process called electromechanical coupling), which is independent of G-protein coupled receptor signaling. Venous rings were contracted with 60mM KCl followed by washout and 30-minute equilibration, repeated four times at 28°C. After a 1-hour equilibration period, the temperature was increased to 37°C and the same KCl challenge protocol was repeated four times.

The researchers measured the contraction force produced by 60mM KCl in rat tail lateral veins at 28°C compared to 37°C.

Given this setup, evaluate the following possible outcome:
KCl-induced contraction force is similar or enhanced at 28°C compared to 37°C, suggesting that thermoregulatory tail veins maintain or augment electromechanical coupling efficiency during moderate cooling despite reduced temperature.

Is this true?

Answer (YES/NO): YES